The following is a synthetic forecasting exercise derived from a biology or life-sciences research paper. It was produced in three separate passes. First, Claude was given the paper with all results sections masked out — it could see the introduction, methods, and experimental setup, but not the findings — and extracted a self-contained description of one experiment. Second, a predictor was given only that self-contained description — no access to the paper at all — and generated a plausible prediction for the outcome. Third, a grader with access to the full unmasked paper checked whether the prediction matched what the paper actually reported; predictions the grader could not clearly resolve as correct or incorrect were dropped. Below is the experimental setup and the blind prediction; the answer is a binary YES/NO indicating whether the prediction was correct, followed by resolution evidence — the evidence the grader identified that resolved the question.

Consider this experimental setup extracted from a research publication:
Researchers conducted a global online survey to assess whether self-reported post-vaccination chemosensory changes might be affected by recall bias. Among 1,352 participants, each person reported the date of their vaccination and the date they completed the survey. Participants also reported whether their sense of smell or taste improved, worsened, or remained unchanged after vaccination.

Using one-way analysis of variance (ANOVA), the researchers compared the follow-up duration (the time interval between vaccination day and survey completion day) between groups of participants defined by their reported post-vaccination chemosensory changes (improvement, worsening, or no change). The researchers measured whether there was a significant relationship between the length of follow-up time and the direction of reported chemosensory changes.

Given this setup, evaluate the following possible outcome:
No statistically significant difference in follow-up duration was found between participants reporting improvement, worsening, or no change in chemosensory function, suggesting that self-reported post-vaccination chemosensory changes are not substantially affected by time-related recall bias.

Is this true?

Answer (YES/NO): YES